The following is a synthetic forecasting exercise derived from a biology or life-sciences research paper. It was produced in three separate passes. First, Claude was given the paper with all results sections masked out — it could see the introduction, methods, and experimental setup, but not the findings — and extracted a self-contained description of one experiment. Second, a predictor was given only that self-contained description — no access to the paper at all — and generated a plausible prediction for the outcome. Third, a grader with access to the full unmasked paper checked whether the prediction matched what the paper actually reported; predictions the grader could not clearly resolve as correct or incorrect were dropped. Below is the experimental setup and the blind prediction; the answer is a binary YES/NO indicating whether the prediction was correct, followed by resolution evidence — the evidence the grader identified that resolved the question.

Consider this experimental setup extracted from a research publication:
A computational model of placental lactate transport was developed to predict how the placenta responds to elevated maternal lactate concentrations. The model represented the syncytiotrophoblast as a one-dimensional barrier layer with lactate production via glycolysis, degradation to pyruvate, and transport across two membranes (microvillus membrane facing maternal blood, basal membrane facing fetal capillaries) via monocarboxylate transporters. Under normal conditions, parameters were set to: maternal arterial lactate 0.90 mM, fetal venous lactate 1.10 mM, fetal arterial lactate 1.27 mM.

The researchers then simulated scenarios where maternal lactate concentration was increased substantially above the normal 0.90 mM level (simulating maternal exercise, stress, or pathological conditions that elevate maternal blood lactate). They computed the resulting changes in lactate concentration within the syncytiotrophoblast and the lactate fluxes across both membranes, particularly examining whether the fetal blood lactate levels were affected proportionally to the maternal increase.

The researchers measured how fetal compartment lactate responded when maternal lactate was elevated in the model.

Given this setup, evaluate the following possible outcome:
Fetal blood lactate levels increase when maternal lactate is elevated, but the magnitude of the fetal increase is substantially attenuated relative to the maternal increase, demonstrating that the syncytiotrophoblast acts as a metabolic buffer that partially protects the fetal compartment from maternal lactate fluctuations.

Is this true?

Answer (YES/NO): YES